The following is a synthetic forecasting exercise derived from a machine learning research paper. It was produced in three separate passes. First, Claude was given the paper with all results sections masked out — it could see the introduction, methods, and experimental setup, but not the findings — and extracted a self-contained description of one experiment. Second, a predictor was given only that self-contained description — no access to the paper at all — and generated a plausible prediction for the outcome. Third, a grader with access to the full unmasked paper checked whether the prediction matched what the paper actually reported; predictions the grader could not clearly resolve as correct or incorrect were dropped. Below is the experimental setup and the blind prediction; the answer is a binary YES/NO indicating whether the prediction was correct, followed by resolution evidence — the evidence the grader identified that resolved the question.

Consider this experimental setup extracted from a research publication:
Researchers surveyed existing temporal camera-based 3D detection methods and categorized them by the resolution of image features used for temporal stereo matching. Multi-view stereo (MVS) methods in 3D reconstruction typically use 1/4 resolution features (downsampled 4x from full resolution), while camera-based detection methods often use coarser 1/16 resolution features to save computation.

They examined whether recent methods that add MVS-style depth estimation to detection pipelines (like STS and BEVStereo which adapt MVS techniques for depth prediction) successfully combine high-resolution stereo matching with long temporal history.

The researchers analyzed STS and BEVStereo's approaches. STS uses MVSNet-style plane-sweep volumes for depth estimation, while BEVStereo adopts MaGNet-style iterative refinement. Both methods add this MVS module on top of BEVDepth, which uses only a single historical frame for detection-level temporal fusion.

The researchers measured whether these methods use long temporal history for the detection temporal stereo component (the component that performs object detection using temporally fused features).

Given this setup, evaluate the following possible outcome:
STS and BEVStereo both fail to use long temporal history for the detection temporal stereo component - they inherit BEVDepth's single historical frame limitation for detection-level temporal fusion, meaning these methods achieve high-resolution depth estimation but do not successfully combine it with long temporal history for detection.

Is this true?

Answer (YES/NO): YES